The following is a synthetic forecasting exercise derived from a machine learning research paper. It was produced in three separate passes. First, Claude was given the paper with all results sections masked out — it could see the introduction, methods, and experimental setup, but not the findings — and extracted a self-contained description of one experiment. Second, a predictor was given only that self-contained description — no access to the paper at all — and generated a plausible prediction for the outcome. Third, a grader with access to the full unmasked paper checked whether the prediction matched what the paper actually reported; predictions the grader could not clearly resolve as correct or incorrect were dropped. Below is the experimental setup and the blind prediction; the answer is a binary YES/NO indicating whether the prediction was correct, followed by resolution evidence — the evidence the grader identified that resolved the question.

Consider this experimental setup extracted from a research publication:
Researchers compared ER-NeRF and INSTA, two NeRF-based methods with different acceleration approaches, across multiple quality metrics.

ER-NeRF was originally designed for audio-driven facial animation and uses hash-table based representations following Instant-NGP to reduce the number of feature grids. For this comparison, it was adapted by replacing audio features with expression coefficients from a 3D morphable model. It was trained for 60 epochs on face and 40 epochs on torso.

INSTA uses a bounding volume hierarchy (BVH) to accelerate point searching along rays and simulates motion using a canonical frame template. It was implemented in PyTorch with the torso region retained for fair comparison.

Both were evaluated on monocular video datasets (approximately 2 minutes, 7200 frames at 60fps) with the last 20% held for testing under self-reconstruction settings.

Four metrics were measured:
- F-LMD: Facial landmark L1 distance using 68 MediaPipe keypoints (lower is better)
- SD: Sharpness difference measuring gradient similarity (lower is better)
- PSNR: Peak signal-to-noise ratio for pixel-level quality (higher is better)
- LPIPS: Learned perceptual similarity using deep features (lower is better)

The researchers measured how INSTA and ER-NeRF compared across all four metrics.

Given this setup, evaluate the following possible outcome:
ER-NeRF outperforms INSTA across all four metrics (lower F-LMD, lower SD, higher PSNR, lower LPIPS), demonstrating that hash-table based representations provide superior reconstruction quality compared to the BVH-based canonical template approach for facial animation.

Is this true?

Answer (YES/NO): NO